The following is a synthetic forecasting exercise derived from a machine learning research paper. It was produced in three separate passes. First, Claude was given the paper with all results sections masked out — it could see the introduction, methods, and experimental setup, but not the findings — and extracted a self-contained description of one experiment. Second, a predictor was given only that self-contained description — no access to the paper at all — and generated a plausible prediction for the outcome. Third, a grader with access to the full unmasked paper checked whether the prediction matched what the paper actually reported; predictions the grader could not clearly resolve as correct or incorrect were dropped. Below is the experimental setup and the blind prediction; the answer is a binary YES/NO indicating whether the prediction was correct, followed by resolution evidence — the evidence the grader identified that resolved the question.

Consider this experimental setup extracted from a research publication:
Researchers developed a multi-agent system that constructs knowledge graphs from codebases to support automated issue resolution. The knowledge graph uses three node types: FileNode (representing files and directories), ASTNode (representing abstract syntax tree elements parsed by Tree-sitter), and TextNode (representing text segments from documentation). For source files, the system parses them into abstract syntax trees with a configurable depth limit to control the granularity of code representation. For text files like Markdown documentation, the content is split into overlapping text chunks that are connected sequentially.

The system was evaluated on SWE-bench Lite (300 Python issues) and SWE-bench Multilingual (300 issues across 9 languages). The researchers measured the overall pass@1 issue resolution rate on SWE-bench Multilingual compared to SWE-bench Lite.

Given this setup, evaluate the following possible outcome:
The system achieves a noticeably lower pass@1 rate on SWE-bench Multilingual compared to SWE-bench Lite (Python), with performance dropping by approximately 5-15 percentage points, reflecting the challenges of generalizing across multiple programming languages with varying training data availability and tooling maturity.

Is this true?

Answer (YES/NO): YES